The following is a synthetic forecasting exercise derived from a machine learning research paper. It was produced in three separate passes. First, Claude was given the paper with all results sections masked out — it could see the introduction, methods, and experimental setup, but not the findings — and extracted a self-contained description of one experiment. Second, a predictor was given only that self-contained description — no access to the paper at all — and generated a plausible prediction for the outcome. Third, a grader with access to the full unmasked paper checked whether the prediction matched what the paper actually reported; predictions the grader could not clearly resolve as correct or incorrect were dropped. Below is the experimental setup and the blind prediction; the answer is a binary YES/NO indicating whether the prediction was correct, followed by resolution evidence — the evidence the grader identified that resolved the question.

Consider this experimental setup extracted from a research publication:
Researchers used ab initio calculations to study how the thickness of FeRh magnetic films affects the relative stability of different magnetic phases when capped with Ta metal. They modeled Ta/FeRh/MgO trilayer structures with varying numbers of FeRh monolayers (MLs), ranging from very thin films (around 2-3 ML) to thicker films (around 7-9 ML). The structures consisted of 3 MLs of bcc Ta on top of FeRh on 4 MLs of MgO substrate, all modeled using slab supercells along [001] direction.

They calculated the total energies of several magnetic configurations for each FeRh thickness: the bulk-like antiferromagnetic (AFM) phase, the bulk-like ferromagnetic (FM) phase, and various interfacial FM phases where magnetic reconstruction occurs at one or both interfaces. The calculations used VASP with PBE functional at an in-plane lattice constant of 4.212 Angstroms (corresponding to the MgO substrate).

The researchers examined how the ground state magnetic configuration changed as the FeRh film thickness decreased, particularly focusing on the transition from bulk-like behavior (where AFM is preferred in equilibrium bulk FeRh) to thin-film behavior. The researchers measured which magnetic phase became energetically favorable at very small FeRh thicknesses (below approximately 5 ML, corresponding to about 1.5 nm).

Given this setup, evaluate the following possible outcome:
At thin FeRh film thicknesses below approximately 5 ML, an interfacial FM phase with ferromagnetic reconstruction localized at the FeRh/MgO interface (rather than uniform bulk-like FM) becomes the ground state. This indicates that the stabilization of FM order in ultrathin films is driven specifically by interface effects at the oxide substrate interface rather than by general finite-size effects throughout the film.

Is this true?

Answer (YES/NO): NO